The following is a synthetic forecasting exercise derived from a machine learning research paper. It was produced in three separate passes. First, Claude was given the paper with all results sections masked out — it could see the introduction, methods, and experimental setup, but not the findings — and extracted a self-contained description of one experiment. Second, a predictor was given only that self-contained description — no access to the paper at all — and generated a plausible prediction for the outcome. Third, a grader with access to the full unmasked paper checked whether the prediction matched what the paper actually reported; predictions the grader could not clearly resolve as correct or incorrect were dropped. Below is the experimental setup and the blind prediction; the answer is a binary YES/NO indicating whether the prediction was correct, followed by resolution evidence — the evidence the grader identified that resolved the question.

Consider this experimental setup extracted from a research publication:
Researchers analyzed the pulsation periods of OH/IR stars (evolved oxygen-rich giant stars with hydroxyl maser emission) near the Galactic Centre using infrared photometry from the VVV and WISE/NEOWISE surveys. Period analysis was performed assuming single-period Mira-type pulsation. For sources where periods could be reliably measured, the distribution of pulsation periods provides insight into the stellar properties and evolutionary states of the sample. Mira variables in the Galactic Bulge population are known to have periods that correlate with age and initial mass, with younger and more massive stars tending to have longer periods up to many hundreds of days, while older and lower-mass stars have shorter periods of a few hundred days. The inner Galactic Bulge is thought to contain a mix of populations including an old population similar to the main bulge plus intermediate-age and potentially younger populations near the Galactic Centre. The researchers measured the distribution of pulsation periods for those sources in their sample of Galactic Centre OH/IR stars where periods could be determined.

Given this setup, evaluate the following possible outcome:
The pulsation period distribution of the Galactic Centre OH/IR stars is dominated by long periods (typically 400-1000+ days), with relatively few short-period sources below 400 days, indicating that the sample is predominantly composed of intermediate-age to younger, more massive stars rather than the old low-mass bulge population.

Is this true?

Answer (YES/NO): NO